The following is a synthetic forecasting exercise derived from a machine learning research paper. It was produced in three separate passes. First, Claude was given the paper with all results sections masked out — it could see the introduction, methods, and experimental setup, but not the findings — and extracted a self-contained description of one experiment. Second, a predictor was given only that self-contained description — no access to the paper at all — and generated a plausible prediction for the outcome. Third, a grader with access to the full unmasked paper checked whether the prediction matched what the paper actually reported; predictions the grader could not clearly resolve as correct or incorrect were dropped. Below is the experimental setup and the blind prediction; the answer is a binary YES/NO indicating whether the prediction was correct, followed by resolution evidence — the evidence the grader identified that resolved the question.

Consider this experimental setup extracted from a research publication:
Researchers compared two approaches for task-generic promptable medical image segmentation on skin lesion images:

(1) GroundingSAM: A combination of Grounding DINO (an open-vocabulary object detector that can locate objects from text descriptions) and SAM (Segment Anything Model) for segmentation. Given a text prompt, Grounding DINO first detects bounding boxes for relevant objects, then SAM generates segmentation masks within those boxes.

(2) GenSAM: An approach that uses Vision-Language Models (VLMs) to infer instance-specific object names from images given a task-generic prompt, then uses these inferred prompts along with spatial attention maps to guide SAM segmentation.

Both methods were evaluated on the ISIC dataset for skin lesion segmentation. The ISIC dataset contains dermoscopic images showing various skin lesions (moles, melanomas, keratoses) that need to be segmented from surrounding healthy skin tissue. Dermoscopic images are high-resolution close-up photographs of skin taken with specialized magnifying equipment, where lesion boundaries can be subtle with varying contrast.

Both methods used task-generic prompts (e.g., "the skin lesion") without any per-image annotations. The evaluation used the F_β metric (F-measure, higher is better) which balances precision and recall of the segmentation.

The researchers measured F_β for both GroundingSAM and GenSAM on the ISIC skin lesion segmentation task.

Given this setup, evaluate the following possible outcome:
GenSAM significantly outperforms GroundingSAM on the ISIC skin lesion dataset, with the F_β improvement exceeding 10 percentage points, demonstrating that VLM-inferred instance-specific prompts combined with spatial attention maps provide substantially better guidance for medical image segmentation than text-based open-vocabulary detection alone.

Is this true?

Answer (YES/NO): YES